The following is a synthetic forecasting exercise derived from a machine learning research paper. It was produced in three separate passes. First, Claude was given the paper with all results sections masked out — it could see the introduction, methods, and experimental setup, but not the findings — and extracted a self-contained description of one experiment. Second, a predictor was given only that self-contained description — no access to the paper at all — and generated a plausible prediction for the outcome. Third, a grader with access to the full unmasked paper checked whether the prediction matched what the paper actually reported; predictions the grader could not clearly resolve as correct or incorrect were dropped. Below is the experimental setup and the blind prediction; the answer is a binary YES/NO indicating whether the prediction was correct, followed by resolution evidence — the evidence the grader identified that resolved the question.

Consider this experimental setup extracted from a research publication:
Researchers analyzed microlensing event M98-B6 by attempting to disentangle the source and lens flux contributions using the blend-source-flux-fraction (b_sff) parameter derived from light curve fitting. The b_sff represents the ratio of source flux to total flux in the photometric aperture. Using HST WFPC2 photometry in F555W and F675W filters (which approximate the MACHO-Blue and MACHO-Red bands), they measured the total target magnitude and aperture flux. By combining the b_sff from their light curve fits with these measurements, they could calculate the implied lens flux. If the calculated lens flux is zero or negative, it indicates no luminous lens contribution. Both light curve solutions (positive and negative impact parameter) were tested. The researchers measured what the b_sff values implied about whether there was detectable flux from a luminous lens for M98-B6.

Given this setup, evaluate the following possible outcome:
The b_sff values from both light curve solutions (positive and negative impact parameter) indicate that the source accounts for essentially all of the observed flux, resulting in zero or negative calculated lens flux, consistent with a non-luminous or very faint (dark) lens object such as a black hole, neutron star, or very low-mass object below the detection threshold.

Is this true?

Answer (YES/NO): YES